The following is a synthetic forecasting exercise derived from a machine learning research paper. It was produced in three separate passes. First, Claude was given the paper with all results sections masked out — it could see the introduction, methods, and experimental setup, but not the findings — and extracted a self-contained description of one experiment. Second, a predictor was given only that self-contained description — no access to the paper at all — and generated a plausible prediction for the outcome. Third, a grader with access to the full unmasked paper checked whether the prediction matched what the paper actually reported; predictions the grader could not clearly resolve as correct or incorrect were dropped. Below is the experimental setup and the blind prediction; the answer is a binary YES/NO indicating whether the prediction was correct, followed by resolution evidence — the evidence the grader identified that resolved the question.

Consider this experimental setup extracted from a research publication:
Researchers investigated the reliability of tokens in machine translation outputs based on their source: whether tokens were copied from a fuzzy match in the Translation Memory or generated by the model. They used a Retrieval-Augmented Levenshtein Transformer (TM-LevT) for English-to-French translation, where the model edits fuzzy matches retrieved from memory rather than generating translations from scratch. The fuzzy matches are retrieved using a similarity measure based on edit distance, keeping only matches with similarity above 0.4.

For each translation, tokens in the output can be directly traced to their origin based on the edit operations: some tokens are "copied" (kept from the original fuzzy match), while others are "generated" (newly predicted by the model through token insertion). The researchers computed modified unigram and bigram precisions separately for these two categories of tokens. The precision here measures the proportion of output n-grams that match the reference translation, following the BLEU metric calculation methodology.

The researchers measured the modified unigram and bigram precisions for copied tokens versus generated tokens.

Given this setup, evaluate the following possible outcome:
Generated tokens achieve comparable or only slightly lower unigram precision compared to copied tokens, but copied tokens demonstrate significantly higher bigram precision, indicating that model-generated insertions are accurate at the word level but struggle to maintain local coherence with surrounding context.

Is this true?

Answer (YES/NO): NO